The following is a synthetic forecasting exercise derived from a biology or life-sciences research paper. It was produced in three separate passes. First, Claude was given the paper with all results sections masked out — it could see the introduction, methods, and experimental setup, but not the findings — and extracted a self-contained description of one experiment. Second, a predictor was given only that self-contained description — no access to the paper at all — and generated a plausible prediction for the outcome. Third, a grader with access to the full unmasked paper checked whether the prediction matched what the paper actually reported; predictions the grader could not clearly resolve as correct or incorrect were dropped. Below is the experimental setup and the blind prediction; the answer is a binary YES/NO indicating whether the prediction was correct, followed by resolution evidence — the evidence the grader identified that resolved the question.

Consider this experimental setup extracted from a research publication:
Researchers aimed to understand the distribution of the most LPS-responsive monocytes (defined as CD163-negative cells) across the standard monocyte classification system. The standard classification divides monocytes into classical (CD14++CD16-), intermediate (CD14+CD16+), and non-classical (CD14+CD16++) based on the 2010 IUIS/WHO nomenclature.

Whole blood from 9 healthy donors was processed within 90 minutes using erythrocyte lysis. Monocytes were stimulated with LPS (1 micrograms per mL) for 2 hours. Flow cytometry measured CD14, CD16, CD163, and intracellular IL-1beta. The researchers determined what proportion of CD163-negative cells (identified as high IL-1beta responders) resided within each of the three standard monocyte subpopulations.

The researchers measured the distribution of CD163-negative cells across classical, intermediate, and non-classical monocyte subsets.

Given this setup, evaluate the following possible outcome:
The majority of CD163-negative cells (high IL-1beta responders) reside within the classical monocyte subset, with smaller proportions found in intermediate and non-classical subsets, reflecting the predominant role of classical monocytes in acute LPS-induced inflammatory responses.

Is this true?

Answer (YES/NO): YES